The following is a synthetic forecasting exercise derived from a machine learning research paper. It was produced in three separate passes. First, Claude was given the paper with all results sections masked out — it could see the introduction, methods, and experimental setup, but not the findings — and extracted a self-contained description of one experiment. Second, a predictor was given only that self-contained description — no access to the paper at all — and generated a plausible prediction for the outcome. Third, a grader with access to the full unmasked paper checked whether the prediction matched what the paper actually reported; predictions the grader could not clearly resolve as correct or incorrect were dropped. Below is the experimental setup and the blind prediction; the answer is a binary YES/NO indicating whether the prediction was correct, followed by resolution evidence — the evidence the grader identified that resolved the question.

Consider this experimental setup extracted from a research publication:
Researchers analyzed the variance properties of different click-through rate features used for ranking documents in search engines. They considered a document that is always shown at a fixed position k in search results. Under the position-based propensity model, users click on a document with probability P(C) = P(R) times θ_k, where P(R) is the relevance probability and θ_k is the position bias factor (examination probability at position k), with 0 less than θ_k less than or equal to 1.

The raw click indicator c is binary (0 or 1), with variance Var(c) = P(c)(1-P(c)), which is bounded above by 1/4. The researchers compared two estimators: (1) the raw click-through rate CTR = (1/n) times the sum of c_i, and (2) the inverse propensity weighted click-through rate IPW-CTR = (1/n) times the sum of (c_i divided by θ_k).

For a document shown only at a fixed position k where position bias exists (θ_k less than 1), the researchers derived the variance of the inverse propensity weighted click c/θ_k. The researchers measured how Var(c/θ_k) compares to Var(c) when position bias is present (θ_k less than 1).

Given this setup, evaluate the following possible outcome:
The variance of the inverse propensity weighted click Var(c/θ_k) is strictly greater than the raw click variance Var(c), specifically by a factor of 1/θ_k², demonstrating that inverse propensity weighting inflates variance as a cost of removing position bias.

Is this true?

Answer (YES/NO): YES